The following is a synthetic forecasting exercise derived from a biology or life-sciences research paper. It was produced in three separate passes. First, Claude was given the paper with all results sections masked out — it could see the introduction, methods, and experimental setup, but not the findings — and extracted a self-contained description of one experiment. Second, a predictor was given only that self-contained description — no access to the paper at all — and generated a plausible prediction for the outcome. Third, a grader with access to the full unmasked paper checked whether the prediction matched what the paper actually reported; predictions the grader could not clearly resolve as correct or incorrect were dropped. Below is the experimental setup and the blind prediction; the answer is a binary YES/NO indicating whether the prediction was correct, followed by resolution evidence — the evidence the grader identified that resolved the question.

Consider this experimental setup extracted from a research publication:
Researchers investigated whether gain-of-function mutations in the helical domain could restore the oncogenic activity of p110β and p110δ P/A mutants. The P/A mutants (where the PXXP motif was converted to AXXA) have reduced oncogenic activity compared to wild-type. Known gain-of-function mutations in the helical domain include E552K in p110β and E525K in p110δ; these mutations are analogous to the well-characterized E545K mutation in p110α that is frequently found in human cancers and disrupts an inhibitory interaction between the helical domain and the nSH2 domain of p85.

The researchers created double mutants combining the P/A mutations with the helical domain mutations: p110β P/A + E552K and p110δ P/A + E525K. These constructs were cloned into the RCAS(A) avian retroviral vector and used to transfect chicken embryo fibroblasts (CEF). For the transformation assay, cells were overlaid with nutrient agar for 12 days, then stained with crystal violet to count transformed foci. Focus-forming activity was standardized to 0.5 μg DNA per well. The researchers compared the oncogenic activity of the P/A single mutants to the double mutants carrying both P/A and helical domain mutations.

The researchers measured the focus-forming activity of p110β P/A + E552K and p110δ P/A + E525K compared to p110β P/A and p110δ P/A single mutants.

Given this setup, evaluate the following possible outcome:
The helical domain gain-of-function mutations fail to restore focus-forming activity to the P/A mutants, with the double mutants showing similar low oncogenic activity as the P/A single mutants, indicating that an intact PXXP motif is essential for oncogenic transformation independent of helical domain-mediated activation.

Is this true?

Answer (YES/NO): NO